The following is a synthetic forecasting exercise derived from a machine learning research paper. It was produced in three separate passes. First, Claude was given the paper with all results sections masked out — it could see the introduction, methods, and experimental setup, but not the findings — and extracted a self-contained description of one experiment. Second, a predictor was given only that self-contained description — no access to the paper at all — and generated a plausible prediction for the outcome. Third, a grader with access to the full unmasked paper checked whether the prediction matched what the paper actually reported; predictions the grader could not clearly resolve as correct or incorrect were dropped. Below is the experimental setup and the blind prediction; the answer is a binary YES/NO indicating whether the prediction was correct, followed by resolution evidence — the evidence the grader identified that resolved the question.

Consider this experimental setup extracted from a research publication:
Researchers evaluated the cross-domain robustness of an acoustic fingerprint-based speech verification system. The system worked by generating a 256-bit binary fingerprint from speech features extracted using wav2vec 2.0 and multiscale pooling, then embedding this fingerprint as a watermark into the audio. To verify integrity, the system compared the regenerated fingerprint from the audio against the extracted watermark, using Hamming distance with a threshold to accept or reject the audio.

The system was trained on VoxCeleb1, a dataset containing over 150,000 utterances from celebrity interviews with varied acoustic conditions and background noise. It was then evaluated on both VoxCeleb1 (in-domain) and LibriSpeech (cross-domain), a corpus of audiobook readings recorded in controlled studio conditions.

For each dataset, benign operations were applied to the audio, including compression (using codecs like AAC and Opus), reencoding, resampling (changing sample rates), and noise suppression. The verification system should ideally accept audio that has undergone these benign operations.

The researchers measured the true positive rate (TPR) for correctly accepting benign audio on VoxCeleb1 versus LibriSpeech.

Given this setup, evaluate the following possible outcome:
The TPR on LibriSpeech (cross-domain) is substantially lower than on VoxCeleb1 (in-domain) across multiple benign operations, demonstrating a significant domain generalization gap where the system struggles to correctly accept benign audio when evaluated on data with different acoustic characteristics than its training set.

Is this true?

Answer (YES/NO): NO